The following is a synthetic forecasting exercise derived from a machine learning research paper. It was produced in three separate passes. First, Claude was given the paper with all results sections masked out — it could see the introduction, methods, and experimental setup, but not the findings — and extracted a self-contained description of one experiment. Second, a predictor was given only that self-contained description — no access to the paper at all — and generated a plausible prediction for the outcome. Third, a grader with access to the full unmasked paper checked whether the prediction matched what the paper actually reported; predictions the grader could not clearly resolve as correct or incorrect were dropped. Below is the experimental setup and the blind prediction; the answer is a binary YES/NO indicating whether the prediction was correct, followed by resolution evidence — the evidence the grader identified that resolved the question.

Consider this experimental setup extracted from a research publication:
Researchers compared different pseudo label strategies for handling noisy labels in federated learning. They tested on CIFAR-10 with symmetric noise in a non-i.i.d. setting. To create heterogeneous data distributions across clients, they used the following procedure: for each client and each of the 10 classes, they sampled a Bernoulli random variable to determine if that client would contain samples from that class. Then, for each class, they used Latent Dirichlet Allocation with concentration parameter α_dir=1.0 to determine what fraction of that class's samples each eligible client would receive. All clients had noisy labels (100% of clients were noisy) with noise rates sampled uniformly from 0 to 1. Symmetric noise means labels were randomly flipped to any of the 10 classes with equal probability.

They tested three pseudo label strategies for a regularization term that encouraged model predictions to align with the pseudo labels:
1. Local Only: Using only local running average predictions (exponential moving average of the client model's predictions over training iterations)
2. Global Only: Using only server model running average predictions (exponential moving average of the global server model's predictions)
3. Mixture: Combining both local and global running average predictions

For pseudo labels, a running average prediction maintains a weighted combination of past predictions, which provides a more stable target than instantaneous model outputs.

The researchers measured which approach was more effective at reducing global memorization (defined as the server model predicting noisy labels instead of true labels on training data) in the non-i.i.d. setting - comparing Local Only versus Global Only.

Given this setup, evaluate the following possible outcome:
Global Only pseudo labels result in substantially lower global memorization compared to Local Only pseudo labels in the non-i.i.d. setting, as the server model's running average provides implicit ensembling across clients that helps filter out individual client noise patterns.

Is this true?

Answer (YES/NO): NO